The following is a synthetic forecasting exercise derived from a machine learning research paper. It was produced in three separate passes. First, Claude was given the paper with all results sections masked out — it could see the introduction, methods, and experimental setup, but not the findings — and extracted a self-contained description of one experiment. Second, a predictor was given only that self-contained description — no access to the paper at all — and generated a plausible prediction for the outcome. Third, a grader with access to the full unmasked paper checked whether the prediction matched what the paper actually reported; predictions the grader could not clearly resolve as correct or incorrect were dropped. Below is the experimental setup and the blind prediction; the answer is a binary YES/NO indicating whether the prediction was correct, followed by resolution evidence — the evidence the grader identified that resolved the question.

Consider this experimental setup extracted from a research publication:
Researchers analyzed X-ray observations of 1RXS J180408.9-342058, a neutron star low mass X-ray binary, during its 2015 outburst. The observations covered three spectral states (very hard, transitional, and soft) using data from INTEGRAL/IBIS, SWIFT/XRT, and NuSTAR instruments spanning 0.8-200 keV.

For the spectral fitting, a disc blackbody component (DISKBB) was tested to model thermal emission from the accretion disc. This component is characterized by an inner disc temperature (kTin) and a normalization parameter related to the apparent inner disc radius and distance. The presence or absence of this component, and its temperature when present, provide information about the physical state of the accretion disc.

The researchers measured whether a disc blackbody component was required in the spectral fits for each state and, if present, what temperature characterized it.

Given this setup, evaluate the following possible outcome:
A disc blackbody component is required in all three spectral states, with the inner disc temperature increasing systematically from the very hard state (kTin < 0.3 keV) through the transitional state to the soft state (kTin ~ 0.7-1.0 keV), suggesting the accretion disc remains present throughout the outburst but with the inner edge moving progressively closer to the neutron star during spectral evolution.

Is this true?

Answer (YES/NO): NO